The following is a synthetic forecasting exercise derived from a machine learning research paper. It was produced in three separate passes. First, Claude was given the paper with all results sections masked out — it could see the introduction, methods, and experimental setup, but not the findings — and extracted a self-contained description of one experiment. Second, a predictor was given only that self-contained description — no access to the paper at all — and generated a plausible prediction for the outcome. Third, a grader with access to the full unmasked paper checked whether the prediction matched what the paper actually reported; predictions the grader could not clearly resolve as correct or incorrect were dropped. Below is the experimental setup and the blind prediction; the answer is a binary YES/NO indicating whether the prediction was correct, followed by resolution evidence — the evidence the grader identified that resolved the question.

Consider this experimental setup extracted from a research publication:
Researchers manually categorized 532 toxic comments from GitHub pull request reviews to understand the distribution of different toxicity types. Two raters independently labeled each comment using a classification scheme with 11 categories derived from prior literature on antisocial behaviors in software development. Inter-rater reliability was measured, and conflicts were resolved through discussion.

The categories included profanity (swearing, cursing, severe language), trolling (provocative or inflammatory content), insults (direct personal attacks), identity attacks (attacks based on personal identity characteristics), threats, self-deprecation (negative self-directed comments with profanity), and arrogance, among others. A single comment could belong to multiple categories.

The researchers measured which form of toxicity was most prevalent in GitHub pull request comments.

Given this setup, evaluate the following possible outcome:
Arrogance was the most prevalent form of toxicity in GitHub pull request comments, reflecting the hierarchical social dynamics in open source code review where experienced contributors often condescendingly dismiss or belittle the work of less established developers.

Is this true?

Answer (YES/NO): NO